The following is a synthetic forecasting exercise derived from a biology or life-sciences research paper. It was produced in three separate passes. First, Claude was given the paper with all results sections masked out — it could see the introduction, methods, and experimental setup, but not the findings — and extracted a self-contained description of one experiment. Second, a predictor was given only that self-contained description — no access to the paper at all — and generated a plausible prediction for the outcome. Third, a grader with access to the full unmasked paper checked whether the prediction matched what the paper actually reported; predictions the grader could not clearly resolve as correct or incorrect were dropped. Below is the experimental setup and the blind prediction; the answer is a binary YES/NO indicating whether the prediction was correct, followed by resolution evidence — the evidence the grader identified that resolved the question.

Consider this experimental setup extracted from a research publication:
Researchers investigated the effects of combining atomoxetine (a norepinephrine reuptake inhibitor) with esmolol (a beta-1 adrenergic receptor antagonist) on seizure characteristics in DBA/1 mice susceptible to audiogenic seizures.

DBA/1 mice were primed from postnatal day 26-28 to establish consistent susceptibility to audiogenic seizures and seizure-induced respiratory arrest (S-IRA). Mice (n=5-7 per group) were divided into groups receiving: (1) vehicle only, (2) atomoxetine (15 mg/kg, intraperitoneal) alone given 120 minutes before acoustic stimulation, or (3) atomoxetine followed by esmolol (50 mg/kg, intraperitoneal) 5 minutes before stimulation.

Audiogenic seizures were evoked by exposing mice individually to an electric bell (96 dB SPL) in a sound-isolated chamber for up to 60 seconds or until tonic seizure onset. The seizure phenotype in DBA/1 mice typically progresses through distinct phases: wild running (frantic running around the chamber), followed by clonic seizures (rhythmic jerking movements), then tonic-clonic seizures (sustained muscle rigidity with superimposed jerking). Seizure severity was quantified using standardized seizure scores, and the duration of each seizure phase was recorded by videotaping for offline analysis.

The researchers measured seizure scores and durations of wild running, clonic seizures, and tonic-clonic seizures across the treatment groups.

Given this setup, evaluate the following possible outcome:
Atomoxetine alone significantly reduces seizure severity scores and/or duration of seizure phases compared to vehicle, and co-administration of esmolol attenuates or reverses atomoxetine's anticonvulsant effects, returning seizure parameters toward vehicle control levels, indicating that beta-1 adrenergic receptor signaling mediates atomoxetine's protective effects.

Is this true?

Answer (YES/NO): NO